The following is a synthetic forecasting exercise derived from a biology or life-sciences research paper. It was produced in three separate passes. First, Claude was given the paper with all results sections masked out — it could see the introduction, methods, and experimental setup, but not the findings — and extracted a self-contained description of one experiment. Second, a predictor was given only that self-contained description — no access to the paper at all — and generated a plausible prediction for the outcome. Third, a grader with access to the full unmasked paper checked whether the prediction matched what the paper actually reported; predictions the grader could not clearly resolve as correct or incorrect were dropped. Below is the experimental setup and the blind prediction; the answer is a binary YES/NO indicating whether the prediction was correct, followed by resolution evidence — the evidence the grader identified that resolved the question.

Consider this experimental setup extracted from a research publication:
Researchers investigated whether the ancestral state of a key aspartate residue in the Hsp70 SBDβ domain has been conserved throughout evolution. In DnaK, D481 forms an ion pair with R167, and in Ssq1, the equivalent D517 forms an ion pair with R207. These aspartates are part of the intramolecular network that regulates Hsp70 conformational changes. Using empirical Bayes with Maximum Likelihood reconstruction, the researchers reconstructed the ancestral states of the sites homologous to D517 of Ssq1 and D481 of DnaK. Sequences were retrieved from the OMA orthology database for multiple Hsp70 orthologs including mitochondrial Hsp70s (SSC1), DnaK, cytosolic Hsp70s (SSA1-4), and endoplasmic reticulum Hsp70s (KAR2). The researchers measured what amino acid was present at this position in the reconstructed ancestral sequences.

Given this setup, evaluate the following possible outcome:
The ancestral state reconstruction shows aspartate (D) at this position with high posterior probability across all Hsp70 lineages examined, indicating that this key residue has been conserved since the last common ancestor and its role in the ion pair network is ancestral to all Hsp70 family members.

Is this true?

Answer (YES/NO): NO